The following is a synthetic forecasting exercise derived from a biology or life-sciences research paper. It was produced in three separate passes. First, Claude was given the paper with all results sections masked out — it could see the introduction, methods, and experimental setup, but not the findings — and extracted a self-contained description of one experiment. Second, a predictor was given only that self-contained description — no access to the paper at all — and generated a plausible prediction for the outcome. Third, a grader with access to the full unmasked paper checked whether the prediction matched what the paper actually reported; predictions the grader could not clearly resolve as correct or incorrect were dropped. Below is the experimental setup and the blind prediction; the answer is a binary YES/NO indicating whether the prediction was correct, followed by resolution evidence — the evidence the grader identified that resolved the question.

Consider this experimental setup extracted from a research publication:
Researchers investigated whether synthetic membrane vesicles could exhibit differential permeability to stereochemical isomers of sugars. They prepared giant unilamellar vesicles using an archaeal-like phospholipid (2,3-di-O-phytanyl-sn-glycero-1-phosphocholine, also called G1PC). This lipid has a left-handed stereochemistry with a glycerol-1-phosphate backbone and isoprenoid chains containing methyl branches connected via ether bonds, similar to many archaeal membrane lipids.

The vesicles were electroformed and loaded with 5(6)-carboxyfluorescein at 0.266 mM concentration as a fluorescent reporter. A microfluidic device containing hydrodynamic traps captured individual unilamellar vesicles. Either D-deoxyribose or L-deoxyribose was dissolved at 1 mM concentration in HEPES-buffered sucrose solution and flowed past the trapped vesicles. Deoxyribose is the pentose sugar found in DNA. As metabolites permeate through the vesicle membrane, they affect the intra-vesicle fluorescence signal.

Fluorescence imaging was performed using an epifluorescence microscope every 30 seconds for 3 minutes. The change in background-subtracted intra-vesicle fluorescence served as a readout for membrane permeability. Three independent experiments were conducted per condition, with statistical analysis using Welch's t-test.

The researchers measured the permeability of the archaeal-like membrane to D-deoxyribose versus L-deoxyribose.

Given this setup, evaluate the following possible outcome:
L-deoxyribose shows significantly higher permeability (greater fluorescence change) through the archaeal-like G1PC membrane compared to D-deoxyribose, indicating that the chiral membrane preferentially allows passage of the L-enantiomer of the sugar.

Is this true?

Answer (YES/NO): NO